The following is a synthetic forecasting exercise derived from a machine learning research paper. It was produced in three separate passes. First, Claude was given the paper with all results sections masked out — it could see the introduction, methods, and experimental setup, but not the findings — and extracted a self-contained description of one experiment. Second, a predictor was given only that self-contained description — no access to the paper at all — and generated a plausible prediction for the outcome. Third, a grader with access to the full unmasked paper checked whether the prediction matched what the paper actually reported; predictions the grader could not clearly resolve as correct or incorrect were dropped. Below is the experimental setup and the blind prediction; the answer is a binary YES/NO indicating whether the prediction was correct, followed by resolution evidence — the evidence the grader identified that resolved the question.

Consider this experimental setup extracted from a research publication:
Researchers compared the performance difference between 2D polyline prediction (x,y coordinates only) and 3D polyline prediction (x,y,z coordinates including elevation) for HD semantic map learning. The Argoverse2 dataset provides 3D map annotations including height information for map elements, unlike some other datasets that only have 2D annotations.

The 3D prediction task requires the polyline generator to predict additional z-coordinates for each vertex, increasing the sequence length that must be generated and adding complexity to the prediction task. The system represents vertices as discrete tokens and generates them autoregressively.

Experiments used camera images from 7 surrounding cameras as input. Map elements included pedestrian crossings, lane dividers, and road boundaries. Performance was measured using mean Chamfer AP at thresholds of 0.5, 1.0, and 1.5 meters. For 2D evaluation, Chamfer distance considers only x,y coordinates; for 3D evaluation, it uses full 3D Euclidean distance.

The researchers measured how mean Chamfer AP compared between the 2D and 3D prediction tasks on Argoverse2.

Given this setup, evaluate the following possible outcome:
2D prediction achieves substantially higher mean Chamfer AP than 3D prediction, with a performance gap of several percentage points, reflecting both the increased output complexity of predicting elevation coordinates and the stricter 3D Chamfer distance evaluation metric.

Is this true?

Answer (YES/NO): NO